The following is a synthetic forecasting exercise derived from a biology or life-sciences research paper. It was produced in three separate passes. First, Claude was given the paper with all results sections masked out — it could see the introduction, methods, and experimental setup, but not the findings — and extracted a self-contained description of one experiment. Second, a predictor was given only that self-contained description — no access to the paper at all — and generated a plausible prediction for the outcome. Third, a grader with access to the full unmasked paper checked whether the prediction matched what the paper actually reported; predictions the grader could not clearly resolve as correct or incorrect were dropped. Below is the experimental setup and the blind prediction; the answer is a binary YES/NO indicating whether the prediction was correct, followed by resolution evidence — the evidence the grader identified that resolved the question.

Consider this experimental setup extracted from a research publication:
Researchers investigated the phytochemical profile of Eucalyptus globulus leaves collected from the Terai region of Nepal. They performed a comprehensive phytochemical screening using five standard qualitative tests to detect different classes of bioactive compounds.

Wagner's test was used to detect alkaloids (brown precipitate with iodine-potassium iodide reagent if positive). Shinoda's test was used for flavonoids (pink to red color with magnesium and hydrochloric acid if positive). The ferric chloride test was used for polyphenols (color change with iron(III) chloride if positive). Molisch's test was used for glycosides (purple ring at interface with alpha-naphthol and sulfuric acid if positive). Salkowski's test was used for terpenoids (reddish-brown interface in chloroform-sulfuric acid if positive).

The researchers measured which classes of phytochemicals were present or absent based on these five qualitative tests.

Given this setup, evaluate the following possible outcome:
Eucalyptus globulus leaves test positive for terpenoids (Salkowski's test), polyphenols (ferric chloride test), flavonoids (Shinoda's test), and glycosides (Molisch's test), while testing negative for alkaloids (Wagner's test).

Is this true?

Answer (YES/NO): YES